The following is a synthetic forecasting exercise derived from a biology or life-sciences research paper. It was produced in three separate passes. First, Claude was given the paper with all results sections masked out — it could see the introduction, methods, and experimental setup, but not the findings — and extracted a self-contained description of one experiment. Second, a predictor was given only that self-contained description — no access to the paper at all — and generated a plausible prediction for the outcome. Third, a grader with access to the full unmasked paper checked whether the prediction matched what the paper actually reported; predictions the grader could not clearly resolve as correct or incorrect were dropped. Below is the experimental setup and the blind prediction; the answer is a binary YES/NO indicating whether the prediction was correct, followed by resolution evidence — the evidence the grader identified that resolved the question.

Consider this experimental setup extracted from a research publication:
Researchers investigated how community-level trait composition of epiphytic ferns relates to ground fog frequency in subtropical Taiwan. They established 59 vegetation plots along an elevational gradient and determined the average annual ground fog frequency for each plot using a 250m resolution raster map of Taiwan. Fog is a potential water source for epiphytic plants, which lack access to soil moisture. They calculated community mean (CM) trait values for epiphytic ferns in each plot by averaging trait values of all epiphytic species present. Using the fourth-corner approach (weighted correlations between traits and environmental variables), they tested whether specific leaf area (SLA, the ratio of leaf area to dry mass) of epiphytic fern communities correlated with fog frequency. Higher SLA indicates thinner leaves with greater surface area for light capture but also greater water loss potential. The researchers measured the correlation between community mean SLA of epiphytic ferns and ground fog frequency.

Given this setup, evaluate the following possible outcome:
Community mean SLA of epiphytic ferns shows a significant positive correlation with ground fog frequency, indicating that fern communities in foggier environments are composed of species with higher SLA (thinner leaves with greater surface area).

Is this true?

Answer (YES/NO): NO